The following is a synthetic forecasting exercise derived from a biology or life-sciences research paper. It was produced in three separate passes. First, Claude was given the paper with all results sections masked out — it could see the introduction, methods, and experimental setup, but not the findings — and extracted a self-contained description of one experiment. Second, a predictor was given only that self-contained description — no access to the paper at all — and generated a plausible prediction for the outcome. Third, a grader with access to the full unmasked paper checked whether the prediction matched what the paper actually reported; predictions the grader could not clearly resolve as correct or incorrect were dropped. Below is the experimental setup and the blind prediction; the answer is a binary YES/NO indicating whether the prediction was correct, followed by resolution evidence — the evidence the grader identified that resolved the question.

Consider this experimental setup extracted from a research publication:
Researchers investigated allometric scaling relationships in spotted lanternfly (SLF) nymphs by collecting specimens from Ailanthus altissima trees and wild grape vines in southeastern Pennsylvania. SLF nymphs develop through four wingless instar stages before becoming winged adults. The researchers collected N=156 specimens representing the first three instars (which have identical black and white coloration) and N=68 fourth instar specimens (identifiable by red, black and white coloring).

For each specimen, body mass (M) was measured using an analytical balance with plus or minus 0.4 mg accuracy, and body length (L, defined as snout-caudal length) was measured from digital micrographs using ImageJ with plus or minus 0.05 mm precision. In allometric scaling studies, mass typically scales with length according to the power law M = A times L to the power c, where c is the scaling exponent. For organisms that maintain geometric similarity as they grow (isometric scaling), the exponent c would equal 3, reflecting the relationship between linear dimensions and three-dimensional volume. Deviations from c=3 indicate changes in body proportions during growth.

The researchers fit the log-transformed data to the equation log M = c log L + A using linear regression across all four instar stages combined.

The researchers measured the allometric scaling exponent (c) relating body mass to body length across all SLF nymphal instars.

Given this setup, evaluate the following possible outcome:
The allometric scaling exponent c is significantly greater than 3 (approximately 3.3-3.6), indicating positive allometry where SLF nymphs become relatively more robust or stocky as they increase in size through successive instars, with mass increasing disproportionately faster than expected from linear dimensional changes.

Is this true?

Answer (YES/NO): NO